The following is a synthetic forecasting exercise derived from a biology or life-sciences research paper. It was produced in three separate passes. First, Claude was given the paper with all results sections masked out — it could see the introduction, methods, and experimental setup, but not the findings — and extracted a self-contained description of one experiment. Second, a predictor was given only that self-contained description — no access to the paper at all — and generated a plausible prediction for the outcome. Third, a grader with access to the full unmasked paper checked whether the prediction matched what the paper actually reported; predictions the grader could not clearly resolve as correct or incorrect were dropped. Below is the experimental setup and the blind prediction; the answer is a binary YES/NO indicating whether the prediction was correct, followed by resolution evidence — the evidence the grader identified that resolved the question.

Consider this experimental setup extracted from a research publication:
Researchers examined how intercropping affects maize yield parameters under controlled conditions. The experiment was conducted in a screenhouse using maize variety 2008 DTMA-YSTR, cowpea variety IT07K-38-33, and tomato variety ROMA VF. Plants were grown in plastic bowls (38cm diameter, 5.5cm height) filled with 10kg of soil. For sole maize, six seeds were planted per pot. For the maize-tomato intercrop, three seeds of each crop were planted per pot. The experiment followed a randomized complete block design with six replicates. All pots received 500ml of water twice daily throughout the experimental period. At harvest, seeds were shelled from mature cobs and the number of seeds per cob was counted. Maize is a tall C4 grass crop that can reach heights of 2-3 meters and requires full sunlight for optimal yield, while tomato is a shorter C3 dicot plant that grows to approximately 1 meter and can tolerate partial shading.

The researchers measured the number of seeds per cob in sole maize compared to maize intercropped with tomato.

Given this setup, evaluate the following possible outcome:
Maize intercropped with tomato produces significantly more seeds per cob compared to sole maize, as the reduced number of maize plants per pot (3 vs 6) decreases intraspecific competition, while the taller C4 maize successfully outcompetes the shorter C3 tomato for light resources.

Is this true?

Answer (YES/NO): NO